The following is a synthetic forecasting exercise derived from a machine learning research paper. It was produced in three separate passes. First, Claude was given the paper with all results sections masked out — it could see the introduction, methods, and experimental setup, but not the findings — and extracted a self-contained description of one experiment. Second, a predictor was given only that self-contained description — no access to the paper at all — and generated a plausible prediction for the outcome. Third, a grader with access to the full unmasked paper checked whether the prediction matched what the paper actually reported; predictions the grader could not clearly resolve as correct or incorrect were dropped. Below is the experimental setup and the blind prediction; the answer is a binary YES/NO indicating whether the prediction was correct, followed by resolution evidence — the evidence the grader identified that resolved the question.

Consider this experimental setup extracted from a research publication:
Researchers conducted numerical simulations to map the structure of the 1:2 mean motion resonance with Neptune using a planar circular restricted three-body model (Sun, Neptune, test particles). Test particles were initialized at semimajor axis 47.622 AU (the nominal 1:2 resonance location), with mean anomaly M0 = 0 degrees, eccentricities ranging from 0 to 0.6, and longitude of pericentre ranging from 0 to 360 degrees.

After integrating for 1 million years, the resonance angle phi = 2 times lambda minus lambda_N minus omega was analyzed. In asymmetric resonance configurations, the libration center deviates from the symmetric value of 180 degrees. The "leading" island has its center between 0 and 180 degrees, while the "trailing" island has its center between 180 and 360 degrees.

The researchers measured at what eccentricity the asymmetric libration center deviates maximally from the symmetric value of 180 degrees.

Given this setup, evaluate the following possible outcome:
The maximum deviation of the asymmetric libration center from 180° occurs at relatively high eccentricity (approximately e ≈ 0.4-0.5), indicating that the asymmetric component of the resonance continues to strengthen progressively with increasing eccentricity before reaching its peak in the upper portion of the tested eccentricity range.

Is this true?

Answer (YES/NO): YES